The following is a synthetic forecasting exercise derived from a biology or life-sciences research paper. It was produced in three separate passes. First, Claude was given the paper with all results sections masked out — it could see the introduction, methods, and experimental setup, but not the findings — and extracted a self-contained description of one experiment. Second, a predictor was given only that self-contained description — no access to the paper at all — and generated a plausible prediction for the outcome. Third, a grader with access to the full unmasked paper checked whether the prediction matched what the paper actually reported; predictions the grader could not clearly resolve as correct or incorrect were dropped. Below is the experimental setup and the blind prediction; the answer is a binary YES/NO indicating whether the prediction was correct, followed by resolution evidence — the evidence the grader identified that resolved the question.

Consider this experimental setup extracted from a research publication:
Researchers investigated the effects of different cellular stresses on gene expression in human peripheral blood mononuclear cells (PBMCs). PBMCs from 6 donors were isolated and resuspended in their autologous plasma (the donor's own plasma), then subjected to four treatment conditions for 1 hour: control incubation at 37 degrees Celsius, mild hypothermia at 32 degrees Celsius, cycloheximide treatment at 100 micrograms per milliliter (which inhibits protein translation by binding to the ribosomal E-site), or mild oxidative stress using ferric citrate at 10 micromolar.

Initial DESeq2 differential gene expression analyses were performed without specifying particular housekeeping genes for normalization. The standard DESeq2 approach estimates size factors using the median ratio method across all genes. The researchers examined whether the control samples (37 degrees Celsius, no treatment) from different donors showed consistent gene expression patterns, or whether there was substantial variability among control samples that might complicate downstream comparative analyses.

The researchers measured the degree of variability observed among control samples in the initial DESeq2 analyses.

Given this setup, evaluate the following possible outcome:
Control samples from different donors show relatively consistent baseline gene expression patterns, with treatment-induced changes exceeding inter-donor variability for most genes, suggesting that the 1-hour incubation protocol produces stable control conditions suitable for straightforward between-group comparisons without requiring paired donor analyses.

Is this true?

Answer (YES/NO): NO